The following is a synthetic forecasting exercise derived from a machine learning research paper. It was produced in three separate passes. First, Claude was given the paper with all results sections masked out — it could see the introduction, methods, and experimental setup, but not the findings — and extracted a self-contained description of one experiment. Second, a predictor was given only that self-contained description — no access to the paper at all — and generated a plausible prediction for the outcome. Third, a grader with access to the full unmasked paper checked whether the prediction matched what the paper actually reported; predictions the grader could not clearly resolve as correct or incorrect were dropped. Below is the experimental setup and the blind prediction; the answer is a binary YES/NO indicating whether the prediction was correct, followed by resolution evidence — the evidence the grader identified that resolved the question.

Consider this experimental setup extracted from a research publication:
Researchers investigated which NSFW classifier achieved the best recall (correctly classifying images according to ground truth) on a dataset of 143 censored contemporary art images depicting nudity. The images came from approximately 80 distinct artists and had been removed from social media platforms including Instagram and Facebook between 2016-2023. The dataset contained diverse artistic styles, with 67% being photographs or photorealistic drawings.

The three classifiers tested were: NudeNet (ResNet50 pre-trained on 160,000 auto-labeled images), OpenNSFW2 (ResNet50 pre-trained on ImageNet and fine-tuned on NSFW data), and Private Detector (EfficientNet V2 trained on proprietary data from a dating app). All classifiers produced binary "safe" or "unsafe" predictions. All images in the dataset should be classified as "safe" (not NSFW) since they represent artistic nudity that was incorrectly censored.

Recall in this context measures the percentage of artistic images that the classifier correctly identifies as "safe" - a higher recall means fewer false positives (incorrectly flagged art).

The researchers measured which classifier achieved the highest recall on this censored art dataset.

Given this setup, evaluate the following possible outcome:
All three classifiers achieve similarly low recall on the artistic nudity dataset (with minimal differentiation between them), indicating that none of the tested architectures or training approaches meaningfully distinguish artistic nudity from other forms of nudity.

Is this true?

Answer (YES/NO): NO